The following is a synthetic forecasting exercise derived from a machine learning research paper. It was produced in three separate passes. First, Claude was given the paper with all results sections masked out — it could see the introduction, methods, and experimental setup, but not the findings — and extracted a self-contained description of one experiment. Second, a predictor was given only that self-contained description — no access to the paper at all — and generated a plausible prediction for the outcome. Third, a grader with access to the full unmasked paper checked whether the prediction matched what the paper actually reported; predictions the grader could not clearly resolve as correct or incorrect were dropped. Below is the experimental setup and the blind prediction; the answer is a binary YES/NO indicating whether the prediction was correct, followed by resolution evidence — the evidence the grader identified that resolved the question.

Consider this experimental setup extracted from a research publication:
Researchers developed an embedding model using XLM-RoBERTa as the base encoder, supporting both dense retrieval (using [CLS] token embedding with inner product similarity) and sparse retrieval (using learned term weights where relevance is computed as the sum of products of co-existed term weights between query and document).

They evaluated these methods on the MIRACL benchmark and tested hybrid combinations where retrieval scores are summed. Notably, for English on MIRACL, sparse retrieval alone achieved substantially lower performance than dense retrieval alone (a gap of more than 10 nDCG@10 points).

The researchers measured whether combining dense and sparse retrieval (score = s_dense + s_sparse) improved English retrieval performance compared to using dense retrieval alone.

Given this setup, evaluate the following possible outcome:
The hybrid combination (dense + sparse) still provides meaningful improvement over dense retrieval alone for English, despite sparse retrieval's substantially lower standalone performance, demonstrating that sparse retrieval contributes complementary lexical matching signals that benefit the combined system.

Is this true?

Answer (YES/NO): YES